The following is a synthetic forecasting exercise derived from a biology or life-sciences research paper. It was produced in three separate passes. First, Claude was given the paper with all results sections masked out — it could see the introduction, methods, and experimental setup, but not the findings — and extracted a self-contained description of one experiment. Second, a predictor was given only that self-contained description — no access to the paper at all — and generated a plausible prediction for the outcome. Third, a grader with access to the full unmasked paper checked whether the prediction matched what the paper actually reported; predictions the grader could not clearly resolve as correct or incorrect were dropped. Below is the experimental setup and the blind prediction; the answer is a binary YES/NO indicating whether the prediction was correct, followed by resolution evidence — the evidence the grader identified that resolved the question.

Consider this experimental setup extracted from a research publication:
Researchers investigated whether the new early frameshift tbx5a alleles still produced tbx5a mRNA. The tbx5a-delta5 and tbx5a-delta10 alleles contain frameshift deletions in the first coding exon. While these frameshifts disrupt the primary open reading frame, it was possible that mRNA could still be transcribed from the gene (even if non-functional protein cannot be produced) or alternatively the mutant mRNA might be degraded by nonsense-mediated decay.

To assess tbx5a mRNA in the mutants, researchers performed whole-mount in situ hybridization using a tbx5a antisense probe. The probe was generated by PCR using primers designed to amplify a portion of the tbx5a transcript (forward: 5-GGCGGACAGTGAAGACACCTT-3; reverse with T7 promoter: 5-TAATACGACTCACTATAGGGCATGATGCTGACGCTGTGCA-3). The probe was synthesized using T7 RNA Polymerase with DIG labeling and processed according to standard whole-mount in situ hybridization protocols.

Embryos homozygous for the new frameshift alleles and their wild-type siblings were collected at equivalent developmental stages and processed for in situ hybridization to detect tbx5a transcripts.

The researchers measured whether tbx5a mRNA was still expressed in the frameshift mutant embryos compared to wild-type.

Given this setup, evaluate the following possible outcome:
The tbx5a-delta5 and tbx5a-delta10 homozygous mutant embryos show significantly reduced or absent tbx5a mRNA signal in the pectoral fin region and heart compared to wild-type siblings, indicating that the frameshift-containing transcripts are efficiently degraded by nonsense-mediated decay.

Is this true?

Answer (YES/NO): NO